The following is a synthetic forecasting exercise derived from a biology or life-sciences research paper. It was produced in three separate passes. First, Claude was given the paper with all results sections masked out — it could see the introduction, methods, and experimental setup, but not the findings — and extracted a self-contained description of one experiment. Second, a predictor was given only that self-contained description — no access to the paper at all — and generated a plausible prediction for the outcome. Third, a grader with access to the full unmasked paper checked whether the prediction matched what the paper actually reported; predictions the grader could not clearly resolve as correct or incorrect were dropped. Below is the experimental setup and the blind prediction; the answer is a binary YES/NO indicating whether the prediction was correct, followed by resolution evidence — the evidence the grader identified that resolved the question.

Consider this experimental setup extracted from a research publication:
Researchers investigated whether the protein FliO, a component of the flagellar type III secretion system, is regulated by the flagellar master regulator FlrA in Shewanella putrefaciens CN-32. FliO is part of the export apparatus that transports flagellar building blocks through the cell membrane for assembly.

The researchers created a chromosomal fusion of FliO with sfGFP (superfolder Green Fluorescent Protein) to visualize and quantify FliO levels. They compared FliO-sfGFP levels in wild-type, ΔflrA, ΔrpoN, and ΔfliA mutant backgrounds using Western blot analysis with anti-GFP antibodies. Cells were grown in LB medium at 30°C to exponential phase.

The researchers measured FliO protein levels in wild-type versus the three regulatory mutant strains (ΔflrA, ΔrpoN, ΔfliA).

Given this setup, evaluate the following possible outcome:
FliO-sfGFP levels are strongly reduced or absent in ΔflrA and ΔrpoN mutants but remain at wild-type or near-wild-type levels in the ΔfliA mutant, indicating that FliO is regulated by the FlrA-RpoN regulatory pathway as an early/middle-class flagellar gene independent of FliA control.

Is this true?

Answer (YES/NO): NO